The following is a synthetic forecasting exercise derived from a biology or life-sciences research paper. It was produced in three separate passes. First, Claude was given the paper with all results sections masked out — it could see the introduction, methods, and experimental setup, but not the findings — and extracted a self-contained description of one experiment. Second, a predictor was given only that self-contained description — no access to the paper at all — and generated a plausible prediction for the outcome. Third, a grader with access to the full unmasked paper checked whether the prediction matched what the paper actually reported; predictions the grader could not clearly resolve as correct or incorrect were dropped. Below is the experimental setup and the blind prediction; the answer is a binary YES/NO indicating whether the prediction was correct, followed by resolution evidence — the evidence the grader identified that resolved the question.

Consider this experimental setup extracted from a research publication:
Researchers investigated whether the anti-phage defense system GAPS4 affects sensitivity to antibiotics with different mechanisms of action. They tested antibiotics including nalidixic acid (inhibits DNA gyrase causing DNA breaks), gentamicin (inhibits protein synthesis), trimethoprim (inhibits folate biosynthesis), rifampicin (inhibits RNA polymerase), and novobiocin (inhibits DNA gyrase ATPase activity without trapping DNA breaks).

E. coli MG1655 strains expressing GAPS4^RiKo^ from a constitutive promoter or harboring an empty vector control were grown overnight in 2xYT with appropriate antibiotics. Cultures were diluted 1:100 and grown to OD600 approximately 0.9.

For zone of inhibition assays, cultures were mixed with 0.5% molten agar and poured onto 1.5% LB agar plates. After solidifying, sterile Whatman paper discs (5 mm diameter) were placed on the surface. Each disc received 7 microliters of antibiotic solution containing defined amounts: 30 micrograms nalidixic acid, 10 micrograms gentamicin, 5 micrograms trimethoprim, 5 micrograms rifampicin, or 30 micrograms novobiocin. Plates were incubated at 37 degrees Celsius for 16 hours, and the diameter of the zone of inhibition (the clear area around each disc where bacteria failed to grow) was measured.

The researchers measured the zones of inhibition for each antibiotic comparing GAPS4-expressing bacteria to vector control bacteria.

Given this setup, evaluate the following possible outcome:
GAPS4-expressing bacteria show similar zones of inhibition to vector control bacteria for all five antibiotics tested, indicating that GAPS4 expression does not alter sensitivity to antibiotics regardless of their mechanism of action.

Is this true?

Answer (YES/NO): NO